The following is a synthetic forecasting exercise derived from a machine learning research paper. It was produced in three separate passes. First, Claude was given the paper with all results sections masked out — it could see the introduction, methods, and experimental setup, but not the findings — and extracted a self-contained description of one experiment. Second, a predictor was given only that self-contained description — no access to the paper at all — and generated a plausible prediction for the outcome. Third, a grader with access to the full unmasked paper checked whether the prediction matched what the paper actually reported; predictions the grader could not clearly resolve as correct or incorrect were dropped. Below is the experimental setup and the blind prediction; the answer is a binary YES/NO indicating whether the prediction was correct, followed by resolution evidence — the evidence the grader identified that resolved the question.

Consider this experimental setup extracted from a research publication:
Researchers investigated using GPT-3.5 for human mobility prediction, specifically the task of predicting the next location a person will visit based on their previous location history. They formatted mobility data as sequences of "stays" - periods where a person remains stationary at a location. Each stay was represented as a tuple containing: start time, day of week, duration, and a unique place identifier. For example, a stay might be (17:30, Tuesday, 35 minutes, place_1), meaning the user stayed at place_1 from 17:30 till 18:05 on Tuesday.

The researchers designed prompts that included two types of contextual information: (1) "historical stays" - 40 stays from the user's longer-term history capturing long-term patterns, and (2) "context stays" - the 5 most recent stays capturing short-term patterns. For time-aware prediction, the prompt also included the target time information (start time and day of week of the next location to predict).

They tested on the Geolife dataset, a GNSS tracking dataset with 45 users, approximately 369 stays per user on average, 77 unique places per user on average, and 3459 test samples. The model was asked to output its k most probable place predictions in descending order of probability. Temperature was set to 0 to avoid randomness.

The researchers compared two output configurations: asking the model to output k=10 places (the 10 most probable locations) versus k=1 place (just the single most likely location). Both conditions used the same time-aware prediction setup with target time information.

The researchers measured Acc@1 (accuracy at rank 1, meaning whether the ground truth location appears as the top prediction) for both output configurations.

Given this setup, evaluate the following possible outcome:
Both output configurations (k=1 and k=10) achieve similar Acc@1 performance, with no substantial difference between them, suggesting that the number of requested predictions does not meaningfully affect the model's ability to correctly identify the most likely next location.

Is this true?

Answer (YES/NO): NO